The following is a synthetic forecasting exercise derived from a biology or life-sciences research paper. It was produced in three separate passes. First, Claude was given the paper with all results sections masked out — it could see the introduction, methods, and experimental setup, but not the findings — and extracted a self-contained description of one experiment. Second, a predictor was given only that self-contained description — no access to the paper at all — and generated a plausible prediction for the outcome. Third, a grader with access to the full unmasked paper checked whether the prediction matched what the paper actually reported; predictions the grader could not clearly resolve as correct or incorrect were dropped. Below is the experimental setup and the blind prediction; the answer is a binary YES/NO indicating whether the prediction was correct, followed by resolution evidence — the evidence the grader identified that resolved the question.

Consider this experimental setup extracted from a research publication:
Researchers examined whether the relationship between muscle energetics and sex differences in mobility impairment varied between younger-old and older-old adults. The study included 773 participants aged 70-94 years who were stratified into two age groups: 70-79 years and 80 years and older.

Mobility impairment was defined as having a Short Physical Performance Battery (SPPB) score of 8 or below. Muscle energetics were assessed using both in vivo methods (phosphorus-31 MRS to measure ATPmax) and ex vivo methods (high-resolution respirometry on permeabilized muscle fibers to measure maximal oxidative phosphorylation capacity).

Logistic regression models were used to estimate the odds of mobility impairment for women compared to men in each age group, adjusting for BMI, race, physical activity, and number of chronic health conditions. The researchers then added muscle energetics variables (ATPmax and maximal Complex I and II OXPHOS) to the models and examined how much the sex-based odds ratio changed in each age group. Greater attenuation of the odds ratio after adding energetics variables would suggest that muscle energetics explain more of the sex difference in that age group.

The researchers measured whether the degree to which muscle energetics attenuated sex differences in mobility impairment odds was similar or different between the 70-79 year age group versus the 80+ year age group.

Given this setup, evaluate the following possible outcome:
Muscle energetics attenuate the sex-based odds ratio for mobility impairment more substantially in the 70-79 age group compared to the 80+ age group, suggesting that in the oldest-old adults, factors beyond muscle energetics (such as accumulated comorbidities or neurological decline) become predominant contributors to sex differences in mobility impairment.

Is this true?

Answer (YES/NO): NO